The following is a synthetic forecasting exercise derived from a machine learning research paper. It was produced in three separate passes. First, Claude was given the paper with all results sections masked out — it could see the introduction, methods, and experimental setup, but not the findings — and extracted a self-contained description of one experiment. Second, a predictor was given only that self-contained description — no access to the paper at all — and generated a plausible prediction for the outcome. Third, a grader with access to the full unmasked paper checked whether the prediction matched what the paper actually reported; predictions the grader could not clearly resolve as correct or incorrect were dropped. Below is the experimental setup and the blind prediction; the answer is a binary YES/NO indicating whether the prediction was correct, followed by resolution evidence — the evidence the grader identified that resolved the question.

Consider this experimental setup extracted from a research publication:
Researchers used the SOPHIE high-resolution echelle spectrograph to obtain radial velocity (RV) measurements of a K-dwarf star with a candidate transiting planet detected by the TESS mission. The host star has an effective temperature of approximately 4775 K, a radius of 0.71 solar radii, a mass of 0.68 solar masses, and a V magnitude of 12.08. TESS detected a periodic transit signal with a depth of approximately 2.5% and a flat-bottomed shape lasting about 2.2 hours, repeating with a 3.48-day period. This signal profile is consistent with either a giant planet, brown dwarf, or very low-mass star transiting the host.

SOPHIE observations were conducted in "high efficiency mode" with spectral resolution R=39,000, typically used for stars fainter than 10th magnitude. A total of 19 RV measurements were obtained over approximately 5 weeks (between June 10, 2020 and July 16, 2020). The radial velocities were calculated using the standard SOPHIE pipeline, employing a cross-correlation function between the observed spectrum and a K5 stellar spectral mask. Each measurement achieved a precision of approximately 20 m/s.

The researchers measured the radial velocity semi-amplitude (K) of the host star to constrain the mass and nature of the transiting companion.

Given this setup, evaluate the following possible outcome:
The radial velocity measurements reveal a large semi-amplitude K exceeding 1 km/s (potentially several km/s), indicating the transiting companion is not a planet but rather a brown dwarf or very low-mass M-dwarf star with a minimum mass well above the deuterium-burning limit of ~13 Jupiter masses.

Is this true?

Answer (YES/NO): NO